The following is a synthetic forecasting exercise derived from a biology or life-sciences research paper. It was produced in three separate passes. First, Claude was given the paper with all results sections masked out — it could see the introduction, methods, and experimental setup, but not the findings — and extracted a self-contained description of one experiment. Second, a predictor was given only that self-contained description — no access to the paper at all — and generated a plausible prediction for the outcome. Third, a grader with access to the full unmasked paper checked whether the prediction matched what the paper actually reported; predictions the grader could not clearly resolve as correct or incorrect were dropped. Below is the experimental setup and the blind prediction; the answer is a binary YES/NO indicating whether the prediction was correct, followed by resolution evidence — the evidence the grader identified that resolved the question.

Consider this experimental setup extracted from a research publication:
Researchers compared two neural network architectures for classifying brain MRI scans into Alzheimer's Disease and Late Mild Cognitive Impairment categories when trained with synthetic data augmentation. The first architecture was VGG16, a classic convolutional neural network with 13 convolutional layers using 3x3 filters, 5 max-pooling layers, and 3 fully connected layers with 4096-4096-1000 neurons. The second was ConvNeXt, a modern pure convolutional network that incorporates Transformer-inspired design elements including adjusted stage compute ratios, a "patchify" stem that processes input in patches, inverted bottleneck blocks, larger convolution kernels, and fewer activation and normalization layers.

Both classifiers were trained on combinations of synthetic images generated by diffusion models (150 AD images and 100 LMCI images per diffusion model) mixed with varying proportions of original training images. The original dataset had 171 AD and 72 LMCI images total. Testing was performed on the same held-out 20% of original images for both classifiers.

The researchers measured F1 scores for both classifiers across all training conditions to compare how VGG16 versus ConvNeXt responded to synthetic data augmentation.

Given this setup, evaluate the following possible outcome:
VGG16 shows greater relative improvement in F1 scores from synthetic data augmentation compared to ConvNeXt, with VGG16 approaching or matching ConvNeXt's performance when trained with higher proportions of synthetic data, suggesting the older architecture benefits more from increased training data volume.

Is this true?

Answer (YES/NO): NO